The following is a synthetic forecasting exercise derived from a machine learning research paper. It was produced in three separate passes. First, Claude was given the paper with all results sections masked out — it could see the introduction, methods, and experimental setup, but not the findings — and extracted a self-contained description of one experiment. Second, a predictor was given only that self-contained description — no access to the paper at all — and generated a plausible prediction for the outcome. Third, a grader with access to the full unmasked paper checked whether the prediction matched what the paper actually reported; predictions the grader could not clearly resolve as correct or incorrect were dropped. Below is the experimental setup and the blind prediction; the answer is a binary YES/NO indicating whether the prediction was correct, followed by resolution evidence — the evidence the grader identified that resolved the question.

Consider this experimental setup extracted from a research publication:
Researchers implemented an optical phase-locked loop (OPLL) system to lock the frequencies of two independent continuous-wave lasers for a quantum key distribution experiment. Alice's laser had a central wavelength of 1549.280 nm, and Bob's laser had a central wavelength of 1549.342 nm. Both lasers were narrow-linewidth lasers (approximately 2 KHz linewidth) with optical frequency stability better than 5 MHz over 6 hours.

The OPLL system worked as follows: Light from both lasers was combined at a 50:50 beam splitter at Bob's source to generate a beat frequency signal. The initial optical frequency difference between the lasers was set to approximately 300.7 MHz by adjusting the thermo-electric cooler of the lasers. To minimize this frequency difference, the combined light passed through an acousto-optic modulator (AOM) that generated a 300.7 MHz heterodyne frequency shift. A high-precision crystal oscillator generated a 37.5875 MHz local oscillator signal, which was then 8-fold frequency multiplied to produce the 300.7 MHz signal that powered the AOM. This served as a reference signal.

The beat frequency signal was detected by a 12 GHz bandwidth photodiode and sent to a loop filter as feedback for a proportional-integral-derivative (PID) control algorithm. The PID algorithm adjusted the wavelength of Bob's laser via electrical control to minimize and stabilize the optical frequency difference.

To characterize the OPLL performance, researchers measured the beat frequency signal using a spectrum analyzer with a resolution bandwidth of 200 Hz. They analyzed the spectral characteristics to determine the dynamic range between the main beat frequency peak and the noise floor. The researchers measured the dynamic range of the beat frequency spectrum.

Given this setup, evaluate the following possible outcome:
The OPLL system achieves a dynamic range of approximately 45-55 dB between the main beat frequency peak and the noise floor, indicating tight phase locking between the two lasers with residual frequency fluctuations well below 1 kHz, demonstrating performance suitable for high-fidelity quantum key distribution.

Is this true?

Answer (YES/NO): YES